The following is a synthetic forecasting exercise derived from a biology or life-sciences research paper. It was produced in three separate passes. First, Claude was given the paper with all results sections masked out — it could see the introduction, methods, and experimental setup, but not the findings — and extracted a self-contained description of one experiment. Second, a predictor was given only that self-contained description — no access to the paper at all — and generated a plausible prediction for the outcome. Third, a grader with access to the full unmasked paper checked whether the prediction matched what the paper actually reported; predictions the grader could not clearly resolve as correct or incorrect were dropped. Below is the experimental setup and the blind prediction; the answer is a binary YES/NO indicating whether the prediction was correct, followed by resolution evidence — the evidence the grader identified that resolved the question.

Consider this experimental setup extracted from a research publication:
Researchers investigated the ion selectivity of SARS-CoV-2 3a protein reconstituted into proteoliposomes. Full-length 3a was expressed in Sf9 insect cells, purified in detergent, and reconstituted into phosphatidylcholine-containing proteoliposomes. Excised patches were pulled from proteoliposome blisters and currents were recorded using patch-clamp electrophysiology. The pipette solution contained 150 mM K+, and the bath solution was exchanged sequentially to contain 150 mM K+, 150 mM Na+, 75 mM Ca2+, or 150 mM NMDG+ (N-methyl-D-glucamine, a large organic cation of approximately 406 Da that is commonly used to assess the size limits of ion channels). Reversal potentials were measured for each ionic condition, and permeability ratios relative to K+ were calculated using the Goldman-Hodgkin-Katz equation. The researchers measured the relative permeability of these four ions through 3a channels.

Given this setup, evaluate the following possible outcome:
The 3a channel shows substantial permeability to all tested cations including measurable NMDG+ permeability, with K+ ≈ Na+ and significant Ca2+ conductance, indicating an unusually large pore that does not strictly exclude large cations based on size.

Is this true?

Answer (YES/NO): NO